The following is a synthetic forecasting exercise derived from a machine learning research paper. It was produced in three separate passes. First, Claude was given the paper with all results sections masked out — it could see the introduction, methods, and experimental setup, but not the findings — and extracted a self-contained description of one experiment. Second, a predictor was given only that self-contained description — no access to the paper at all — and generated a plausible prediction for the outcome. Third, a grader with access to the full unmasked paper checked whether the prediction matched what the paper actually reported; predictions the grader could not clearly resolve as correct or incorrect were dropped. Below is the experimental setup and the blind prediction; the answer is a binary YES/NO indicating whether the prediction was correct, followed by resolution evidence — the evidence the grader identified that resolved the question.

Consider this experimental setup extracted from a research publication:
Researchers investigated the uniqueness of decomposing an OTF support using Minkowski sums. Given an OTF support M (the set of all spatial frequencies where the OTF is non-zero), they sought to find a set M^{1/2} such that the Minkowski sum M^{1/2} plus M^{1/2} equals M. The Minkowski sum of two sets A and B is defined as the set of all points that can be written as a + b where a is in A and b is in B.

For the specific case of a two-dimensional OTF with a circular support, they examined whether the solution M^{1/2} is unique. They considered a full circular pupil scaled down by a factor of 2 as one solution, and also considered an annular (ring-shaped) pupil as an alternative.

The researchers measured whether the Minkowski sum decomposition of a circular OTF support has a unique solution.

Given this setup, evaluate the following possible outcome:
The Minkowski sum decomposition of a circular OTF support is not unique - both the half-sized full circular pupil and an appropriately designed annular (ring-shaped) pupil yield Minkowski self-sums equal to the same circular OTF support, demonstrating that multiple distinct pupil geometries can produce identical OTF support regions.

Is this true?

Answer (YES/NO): YES